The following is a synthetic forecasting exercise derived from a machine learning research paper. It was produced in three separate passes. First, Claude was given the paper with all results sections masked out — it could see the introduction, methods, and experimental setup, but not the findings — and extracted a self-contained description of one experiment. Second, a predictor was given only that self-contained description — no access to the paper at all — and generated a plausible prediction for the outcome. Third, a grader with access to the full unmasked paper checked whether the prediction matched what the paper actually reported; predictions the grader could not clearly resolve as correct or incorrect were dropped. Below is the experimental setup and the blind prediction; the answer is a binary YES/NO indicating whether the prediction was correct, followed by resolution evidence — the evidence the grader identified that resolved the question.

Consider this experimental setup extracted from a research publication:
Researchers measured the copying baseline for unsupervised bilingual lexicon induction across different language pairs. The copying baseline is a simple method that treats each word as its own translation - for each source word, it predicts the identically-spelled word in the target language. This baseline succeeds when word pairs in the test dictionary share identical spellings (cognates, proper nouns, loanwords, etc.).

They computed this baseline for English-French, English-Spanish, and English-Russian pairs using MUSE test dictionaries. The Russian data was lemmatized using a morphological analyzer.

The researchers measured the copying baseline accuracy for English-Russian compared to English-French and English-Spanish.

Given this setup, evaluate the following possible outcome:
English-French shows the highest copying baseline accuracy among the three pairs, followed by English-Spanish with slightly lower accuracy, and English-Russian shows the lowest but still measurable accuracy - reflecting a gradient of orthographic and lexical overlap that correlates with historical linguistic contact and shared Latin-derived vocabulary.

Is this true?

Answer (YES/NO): NO